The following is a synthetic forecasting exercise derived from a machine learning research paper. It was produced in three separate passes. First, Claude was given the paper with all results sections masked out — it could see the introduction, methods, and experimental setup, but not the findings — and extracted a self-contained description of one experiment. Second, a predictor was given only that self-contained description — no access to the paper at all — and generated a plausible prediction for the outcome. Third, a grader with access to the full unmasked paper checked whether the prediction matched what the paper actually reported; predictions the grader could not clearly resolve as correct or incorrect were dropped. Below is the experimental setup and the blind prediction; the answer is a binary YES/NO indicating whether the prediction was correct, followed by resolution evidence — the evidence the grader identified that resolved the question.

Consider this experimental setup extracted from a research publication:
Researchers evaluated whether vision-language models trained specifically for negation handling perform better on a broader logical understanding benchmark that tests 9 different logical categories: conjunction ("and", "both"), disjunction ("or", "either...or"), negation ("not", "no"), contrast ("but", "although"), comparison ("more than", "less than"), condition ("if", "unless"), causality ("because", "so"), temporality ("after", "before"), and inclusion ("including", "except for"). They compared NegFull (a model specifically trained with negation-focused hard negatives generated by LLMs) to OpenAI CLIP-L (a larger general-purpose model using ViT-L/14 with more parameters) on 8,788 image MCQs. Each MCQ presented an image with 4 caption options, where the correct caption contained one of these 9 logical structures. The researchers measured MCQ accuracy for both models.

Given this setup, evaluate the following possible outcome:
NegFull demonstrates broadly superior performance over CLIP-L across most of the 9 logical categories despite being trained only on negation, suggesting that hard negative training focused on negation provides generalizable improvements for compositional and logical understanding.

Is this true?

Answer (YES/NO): YES